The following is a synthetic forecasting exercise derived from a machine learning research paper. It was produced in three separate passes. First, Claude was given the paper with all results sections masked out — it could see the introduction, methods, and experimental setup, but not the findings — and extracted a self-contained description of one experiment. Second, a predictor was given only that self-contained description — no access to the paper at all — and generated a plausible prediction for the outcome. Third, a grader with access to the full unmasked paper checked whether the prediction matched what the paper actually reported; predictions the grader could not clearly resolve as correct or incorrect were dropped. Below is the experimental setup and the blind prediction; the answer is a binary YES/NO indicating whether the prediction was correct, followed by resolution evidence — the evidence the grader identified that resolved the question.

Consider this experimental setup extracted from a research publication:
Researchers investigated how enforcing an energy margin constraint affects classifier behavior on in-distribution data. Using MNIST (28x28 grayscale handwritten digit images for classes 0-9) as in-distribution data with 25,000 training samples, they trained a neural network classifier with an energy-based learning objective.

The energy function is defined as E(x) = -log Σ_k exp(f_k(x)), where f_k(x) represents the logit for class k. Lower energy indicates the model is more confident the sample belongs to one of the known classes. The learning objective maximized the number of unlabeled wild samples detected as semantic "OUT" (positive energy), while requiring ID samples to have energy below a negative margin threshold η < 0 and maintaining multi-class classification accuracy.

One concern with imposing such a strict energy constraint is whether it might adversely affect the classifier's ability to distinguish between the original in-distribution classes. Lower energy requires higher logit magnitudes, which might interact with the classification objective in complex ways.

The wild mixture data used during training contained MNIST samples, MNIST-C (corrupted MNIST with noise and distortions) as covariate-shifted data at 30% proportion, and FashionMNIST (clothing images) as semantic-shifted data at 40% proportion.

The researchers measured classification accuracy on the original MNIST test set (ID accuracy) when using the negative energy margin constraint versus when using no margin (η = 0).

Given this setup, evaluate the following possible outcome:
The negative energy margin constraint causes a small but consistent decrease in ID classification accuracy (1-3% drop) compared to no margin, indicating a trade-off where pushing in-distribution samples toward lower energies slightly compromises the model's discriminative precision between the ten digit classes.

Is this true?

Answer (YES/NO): NO